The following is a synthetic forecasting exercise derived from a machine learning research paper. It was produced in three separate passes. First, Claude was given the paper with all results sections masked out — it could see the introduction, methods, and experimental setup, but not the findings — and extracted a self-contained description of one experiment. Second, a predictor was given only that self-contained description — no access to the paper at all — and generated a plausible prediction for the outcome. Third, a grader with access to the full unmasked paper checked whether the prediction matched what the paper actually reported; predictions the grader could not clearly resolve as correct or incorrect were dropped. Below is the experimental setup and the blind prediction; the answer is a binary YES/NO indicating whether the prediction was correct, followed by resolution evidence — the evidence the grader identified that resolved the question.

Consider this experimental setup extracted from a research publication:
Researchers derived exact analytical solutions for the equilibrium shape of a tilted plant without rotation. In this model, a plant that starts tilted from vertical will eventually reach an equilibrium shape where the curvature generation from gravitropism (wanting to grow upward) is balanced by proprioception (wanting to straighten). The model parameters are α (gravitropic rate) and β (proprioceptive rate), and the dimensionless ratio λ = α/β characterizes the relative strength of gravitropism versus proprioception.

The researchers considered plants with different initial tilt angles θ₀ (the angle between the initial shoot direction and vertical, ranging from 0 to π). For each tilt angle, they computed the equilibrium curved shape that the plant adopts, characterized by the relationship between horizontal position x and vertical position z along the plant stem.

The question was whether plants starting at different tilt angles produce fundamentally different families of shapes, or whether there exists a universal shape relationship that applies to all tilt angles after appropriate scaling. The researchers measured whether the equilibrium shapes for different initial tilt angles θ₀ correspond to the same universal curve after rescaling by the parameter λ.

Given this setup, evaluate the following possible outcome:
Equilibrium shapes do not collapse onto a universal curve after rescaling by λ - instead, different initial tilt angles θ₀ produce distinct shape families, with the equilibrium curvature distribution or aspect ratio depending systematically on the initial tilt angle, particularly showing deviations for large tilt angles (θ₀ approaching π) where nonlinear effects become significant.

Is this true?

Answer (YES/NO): NO